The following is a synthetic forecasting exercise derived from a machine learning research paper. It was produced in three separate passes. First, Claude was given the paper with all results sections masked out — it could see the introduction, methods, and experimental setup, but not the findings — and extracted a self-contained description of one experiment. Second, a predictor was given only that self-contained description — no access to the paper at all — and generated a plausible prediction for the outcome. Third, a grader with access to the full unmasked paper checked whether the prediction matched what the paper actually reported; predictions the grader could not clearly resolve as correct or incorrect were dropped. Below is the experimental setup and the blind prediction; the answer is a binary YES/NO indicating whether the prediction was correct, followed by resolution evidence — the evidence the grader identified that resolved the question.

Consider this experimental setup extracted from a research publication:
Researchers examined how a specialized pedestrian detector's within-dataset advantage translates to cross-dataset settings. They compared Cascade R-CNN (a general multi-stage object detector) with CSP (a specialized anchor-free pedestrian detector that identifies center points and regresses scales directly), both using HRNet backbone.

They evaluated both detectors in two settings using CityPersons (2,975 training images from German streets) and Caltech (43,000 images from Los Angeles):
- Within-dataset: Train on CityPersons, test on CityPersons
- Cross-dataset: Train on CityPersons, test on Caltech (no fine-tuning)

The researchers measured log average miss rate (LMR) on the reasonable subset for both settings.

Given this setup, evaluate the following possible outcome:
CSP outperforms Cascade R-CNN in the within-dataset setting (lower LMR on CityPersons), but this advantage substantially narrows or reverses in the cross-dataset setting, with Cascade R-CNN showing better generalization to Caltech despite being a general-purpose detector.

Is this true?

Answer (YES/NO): YES